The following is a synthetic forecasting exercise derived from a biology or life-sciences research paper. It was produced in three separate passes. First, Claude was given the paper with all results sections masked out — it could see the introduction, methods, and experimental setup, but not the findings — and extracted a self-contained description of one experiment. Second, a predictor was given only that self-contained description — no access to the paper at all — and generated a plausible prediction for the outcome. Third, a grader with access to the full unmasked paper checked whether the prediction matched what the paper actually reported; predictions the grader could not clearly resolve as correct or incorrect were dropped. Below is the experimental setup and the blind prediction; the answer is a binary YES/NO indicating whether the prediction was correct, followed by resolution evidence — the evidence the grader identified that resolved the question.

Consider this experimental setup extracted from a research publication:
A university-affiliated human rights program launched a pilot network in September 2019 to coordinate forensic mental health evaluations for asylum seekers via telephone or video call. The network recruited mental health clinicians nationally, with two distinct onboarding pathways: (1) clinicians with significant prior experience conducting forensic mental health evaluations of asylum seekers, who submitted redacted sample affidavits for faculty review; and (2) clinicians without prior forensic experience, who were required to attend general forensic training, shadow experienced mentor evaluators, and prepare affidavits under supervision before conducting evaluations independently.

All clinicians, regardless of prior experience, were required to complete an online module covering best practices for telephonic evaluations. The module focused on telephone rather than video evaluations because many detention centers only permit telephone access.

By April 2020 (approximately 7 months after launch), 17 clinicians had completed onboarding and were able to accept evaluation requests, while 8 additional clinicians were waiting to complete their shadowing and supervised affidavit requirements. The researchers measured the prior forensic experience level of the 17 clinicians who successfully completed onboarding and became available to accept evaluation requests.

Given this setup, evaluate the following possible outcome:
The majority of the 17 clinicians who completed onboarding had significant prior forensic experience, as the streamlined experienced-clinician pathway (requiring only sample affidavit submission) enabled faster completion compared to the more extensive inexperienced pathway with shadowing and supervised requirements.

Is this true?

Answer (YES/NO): YES